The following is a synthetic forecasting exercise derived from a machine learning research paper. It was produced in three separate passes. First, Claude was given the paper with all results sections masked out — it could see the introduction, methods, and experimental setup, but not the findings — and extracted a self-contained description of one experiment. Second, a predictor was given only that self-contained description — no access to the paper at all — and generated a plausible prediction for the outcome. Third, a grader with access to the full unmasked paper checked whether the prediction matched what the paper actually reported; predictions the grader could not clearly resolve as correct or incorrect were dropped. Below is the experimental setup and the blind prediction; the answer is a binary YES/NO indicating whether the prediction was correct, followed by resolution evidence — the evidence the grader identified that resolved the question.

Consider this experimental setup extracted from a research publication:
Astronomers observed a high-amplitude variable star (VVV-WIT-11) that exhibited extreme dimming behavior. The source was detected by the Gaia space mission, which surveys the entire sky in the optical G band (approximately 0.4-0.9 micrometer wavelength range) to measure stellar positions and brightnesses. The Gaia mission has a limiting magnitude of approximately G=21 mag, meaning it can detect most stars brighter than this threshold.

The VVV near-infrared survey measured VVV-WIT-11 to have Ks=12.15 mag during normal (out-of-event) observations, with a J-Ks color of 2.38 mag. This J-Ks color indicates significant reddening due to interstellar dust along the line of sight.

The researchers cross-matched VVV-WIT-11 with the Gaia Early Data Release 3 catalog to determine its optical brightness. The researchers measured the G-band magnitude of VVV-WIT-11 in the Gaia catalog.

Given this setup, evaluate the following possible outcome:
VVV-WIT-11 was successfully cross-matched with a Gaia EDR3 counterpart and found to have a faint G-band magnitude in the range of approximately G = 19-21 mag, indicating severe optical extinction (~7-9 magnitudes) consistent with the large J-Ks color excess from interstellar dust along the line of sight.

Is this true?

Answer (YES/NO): YES